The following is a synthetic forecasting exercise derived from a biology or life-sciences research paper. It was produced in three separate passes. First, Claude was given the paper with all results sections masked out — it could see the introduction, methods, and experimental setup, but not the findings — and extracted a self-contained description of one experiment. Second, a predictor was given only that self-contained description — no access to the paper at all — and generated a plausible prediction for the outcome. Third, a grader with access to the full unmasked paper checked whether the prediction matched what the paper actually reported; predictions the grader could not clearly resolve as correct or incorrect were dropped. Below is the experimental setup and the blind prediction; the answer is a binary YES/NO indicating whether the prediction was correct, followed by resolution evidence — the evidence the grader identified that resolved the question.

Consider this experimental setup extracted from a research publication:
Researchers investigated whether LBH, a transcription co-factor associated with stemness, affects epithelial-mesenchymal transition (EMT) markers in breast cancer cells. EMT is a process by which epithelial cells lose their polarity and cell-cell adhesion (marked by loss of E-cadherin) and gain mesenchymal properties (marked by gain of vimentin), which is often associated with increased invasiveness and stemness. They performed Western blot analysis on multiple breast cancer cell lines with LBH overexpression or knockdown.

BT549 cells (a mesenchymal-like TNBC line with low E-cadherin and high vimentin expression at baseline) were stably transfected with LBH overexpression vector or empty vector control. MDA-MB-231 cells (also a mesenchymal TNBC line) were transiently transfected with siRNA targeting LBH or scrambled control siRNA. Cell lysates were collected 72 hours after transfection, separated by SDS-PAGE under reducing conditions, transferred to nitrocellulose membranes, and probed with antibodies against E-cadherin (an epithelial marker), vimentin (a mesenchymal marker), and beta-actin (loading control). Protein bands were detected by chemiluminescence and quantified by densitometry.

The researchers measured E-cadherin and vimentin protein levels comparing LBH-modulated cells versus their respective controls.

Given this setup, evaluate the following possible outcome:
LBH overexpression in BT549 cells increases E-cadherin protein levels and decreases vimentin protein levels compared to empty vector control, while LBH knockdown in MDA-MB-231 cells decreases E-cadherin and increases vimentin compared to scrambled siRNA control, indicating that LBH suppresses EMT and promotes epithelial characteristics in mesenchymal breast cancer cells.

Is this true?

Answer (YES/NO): NO